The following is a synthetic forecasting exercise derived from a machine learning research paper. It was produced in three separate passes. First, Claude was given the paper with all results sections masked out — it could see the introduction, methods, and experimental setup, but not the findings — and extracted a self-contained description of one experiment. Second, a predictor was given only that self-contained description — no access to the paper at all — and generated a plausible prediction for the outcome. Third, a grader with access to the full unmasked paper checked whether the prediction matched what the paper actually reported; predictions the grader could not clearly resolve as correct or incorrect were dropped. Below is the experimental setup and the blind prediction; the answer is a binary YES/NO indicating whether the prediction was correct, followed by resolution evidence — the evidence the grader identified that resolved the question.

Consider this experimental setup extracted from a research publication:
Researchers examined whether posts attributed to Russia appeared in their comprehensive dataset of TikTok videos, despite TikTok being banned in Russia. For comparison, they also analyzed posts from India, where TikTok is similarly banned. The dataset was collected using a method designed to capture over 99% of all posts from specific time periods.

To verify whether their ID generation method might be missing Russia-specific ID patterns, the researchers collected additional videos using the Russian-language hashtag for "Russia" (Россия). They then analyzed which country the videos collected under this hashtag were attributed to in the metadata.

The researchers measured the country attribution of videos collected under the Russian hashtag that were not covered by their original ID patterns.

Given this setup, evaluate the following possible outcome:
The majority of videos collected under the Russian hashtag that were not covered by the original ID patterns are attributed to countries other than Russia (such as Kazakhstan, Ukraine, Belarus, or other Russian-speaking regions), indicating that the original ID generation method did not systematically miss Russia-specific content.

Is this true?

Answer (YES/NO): YES